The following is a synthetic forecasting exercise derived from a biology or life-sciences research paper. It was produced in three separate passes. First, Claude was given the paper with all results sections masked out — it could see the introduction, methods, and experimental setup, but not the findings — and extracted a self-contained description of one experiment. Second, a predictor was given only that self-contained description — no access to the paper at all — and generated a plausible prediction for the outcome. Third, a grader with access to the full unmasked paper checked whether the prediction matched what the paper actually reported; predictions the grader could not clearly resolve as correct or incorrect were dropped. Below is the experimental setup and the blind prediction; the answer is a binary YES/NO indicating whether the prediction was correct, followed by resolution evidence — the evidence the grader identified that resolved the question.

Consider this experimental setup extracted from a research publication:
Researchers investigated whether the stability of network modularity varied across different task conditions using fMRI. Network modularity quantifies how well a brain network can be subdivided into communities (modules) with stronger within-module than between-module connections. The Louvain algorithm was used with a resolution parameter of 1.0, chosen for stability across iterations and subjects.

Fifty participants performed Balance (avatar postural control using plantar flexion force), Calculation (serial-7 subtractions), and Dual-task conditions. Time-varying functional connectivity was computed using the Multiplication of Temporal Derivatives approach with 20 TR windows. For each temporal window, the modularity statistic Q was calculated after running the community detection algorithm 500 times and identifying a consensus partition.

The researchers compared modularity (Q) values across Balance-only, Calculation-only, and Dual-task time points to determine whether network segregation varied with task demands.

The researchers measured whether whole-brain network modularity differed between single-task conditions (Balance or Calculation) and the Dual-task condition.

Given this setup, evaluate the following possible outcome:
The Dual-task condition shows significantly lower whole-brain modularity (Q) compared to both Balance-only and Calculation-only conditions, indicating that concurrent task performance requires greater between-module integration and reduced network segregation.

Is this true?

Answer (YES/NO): NO